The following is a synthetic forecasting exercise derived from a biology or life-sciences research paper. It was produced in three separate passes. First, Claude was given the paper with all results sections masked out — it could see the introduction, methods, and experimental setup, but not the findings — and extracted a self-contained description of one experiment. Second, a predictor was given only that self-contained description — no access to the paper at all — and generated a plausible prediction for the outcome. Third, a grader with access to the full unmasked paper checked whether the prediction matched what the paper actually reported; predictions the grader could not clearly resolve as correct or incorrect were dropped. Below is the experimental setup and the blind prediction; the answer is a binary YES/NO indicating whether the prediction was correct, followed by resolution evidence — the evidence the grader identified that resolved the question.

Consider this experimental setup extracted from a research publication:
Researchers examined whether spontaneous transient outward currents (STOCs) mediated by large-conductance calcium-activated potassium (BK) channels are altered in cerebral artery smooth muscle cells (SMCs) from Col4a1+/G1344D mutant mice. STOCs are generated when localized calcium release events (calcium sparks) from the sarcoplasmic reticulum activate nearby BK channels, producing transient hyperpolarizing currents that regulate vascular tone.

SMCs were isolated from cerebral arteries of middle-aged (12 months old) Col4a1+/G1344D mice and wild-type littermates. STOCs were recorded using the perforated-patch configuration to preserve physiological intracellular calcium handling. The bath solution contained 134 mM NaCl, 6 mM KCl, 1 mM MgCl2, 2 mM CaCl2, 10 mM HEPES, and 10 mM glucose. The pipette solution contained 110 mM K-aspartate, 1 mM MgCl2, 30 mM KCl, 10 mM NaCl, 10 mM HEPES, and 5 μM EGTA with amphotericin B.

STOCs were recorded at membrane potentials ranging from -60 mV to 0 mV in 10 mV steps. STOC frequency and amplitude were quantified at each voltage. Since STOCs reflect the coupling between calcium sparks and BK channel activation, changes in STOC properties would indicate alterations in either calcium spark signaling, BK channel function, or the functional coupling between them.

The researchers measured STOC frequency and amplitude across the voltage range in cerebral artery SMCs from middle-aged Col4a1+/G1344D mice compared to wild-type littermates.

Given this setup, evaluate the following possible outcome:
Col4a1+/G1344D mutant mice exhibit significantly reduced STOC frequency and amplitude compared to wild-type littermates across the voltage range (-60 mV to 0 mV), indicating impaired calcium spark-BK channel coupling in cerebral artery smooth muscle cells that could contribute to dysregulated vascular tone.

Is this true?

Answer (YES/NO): YES